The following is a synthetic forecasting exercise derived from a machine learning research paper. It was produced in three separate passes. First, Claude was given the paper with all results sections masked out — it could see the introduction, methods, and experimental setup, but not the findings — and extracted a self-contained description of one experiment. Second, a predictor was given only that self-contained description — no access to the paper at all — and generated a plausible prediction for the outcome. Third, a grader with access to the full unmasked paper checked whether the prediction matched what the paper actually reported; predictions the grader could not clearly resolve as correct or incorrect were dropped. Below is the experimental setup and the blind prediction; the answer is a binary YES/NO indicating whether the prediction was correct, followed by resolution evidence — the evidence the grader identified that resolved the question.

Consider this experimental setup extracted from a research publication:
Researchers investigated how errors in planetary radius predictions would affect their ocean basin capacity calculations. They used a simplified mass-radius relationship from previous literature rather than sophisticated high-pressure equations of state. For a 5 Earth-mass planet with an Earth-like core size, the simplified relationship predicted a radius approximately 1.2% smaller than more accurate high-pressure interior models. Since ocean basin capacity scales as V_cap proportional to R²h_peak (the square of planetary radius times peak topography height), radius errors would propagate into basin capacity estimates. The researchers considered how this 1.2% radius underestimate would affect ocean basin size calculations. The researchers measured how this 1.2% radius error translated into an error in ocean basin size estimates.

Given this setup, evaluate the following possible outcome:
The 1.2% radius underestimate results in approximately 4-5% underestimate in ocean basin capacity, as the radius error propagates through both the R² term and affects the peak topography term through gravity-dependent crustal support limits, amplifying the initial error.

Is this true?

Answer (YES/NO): NO